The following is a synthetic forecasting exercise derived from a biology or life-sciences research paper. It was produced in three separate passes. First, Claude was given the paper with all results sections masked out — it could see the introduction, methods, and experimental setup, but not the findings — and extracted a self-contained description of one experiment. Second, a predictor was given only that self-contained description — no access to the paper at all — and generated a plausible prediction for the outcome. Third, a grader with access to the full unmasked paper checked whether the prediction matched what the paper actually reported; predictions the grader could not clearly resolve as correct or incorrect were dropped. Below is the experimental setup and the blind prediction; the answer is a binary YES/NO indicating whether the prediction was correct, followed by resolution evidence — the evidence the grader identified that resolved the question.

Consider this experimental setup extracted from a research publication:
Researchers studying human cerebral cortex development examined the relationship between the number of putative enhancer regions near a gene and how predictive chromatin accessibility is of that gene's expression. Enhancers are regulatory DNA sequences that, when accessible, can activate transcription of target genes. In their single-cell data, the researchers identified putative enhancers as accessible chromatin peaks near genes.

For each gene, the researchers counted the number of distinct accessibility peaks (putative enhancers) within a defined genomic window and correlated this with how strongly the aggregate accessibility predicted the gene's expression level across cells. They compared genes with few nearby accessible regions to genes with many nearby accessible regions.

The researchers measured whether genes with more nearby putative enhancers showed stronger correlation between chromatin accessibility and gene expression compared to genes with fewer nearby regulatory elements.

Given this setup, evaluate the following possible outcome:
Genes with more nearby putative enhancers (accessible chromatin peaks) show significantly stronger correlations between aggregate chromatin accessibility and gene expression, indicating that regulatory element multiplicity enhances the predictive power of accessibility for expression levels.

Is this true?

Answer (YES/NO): YES